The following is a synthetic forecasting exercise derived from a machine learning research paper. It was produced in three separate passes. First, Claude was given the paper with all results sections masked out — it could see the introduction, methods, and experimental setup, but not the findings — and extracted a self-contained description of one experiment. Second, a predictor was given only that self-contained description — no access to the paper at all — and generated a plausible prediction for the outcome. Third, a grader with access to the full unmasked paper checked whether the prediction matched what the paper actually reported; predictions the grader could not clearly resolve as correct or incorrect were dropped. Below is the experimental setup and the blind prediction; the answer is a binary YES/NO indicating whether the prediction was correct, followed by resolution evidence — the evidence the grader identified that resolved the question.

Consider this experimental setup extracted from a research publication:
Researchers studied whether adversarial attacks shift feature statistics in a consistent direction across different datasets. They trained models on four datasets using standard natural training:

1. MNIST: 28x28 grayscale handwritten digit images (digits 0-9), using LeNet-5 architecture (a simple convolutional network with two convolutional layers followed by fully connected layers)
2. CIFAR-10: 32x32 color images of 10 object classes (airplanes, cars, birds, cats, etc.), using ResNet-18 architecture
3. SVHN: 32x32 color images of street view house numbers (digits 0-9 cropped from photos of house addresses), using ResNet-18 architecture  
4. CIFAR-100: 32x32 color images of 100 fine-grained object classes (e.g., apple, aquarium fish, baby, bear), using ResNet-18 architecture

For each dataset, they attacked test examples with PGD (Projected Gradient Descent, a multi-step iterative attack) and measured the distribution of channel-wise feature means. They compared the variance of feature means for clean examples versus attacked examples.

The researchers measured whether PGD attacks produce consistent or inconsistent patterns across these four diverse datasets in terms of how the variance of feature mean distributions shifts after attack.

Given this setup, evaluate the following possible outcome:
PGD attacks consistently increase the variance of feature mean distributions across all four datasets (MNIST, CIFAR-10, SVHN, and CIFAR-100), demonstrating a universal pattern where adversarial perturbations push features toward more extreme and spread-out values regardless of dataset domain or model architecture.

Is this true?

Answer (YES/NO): NO